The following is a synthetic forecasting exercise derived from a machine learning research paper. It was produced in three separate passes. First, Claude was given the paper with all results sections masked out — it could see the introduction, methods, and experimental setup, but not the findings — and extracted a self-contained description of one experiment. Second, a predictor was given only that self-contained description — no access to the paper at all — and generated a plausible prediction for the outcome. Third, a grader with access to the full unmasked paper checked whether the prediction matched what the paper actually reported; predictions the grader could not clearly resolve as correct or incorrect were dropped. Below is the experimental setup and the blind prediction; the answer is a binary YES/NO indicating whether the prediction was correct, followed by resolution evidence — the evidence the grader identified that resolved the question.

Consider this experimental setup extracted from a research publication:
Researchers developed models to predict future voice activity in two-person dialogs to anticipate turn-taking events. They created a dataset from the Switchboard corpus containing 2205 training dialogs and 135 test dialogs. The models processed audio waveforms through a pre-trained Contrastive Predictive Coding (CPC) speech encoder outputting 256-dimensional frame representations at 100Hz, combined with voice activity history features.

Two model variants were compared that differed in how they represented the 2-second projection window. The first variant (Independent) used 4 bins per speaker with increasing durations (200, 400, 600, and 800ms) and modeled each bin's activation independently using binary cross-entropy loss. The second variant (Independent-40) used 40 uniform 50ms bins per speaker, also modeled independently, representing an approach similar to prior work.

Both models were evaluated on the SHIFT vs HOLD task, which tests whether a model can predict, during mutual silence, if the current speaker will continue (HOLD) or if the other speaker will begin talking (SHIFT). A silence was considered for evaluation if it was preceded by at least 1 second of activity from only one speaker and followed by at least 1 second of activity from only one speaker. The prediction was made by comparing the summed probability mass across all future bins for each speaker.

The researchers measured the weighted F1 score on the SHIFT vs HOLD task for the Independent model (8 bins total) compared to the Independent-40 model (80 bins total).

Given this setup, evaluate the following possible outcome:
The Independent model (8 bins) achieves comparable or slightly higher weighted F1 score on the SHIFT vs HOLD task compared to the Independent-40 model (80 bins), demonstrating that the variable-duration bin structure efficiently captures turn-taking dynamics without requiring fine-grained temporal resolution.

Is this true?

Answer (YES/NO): YES